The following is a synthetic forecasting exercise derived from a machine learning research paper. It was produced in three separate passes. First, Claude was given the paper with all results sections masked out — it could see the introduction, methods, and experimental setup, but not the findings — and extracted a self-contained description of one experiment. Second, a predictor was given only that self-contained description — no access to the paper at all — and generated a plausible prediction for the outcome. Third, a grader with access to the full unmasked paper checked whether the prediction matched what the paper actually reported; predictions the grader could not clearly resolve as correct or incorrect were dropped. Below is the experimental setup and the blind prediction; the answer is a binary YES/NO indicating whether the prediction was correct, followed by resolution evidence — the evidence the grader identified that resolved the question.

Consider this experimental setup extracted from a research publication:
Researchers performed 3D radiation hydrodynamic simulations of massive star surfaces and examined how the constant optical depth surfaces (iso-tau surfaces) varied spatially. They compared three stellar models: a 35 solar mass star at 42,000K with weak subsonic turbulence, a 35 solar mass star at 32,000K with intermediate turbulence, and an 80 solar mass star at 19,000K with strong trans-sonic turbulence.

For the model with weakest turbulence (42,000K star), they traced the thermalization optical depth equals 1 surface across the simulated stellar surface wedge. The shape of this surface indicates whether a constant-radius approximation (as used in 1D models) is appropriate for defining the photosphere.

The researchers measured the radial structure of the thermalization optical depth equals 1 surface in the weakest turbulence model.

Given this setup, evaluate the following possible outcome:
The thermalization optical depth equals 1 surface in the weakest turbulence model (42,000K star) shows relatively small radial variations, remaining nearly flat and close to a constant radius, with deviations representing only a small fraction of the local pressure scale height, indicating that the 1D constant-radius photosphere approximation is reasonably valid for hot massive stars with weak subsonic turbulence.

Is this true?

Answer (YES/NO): YES